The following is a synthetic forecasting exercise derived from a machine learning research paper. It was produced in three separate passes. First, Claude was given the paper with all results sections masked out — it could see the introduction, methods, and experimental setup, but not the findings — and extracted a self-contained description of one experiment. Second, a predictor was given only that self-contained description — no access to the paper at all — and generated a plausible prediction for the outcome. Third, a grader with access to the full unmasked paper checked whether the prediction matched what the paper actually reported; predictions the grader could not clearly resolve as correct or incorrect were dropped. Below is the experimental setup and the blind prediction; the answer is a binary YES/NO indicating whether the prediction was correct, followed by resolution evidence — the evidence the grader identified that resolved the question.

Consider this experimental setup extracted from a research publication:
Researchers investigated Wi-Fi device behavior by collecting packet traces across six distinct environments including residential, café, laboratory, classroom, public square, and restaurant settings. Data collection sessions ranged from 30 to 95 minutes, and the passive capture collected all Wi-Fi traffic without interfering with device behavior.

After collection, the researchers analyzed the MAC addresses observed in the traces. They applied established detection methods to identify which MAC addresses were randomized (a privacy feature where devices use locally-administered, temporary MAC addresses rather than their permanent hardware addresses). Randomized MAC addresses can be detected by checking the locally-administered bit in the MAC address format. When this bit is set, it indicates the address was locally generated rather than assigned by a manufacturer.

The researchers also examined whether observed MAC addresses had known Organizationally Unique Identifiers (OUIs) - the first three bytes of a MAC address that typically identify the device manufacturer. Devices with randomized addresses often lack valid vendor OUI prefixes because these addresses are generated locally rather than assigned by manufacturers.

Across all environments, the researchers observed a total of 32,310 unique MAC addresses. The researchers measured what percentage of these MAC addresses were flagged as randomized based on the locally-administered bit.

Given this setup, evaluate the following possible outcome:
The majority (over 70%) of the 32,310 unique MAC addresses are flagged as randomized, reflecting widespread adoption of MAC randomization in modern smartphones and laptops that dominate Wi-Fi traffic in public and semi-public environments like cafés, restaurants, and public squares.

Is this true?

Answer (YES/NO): NO